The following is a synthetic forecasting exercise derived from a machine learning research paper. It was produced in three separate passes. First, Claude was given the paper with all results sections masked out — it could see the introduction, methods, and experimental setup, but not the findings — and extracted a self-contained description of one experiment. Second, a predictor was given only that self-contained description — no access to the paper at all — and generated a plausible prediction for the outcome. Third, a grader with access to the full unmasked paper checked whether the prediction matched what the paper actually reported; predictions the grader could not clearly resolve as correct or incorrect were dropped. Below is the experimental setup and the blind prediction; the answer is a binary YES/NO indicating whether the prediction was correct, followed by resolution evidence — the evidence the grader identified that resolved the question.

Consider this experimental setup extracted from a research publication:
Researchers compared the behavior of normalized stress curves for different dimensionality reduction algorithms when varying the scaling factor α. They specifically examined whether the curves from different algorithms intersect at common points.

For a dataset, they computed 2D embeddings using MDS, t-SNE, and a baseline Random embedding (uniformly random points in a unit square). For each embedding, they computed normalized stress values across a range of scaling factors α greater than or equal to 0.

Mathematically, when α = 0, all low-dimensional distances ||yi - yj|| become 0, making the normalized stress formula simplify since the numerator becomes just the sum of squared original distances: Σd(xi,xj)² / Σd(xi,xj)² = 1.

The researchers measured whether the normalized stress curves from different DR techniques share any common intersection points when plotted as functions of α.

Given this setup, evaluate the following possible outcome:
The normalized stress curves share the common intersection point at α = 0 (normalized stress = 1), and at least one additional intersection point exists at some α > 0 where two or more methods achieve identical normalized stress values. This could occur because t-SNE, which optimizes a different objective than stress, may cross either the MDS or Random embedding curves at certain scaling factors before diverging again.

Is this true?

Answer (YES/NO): YES